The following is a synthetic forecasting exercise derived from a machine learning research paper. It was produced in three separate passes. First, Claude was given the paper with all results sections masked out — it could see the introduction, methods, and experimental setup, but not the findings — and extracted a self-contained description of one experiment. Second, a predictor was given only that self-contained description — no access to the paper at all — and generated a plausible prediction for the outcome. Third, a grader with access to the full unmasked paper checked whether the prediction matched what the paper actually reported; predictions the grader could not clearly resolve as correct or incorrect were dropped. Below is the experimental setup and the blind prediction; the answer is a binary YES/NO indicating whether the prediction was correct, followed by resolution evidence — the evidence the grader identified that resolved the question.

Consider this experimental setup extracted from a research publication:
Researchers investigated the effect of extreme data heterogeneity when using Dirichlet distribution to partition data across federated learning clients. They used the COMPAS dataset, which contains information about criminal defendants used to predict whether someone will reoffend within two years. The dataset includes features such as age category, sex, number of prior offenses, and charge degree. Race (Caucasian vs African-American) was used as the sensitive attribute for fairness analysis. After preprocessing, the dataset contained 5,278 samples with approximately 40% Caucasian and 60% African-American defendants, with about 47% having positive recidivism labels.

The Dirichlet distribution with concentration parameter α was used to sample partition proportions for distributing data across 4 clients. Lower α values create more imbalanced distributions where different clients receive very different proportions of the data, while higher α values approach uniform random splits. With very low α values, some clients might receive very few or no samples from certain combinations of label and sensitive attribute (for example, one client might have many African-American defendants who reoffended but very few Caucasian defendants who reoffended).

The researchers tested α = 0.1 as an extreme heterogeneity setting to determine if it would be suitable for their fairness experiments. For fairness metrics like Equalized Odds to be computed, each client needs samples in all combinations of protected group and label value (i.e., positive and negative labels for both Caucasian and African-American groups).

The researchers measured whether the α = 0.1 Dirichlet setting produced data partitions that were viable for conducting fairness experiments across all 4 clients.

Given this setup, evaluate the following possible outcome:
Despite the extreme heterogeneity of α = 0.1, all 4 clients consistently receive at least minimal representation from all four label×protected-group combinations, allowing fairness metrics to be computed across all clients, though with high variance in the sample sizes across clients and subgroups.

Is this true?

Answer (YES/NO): NO